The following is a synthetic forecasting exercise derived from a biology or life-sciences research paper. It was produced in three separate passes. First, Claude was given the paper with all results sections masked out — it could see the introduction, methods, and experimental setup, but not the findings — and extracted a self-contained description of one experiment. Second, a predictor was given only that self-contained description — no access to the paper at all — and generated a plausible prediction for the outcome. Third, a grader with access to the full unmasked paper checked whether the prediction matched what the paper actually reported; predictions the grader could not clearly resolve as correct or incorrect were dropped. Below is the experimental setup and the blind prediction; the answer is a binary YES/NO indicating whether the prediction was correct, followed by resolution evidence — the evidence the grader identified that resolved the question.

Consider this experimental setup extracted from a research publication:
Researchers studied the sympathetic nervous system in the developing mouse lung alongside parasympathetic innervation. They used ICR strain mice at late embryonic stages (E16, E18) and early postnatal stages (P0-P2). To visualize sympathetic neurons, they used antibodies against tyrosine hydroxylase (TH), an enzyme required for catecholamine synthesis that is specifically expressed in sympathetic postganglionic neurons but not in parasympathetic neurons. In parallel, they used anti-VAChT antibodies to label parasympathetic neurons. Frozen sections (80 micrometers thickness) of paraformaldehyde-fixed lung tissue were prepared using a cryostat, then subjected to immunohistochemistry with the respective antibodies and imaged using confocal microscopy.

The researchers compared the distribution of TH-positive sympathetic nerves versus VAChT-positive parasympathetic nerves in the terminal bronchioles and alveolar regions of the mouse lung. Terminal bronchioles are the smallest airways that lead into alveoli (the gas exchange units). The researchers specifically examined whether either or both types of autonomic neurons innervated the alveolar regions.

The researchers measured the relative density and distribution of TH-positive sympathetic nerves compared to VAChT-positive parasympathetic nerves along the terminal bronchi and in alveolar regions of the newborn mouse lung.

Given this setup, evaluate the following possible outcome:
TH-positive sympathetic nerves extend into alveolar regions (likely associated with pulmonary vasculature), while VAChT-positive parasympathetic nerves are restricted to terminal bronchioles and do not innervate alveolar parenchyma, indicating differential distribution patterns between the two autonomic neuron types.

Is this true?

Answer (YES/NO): NO